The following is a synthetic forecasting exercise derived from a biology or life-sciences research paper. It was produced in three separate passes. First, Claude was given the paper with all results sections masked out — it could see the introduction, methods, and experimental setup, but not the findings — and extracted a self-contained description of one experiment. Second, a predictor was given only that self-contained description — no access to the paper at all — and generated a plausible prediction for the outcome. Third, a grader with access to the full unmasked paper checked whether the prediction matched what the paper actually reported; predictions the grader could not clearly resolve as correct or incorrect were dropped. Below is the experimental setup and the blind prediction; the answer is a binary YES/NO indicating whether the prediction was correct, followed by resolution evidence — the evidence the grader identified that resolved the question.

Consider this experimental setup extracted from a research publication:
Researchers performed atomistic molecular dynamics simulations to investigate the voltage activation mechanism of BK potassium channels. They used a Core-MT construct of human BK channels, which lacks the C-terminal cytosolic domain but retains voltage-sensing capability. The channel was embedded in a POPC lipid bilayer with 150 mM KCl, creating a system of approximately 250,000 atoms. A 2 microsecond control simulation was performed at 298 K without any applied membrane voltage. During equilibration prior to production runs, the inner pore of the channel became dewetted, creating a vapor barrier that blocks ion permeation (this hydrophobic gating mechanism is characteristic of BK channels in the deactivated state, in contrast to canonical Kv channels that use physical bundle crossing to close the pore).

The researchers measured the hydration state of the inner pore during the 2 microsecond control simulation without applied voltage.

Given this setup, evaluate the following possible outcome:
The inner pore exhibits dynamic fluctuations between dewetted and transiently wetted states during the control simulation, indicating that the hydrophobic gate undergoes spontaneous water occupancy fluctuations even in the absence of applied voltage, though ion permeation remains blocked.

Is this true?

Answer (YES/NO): NO